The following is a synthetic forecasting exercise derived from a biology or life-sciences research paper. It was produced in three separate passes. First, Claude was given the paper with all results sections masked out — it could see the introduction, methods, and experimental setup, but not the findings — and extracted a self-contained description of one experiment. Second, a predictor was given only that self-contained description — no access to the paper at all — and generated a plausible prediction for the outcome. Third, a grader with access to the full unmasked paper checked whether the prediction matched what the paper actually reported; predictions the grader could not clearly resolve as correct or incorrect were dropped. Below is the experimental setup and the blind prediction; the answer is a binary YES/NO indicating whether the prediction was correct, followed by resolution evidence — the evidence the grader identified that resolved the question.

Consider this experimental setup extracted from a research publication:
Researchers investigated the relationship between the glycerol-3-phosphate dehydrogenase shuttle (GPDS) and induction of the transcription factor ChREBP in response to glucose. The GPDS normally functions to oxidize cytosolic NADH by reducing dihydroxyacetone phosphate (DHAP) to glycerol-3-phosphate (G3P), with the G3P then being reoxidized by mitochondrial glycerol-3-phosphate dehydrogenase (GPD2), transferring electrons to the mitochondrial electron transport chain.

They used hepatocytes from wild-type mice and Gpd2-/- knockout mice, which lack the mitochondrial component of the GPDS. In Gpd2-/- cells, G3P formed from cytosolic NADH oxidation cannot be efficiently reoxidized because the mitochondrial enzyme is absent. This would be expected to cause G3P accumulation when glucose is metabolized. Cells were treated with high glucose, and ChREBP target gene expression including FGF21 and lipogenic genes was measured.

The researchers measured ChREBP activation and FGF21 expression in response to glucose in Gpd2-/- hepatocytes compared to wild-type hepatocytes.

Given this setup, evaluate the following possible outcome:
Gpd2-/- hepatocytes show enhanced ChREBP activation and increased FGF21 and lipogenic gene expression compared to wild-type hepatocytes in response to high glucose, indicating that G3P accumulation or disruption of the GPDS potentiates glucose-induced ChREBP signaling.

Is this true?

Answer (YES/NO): YES